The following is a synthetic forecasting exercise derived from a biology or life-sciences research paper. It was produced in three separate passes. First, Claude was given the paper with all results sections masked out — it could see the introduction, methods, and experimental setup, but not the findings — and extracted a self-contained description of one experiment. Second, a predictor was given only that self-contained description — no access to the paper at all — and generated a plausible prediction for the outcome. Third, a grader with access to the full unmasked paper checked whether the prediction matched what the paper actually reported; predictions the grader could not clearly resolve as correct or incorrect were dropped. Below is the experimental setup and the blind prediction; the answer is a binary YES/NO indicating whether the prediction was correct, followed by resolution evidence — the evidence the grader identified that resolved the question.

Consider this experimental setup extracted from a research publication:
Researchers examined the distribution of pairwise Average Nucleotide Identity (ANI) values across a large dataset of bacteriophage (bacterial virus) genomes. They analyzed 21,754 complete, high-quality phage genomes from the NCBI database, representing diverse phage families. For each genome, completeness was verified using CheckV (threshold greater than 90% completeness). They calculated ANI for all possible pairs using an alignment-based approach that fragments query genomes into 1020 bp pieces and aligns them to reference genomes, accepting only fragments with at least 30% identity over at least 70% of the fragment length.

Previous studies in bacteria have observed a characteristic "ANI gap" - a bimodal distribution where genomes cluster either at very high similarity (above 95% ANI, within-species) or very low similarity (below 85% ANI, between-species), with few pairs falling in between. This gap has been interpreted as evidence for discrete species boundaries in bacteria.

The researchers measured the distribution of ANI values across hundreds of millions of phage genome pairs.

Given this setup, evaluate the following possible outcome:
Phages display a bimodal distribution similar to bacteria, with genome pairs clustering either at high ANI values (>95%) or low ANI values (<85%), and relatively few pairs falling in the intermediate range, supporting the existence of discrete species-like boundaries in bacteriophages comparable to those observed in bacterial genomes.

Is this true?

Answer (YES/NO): NO